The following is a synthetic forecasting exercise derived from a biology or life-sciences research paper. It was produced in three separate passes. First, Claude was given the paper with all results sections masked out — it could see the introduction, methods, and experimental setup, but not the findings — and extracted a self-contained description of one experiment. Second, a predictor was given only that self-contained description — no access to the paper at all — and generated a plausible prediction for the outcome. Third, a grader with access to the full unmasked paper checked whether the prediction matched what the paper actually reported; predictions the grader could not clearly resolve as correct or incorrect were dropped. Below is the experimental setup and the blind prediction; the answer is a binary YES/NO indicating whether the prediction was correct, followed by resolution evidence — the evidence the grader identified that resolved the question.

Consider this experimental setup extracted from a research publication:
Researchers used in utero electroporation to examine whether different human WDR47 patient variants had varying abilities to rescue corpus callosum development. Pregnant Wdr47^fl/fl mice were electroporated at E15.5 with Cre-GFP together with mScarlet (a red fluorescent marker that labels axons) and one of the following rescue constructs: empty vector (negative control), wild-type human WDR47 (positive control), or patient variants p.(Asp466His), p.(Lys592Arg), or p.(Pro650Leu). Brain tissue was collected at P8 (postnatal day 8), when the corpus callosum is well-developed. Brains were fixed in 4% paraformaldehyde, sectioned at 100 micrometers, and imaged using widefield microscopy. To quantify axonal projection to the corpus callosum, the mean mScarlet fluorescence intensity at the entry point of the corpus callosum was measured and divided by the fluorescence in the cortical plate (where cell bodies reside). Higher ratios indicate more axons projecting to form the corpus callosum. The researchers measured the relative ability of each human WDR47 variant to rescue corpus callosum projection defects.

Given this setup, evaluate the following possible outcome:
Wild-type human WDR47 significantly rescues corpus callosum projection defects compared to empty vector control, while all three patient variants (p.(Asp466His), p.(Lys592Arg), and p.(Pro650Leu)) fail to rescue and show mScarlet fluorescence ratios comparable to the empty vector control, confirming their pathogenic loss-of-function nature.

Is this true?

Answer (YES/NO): NO